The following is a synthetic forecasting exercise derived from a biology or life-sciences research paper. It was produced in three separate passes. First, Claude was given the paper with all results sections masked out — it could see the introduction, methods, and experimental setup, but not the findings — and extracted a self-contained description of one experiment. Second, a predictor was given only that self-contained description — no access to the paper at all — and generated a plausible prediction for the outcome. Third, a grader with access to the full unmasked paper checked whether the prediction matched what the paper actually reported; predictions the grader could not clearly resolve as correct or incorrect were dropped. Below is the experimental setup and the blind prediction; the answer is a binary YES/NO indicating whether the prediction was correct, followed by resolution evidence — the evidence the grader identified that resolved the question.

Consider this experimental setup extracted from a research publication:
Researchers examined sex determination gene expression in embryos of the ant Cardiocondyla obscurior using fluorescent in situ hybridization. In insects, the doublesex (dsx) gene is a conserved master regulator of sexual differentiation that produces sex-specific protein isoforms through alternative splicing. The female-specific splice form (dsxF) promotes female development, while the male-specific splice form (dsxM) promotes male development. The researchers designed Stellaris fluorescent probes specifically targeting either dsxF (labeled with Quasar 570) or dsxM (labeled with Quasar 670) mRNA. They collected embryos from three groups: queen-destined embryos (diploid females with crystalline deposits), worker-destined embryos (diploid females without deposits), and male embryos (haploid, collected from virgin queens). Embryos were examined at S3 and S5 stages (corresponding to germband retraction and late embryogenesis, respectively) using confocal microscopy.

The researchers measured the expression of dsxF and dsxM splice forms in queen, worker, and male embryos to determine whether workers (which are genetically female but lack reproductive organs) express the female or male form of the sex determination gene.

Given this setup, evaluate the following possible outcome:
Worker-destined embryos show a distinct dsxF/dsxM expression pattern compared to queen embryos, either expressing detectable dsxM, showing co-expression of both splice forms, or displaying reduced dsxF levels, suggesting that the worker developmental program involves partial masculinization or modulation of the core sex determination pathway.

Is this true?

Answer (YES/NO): NO